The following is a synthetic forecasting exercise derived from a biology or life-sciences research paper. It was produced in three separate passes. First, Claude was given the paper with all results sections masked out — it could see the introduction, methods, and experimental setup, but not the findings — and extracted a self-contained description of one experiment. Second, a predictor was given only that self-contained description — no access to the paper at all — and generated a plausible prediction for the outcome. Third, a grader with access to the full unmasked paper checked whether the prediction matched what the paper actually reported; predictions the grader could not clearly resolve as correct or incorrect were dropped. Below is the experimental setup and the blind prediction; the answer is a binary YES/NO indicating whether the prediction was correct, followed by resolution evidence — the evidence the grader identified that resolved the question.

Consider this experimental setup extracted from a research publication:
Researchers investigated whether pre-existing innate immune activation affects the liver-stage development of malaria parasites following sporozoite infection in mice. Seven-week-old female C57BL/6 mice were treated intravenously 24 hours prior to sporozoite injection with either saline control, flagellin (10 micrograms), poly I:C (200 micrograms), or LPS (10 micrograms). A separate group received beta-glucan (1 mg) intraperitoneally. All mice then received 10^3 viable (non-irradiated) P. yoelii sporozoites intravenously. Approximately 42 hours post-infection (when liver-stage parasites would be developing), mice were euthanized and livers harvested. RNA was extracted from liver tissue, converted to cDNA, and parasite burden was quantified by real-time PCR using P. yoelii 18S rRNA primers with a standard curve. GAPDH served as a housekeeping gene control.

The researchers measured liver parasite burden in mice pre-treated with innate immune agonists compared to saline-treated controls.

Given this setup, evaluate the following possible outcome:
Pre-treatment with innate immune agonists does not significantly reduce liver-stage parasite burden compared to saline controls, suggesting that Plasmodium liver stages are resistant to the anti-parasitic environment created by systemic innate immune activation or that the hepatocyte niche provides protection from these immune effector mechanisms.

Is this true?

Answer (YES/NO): NO